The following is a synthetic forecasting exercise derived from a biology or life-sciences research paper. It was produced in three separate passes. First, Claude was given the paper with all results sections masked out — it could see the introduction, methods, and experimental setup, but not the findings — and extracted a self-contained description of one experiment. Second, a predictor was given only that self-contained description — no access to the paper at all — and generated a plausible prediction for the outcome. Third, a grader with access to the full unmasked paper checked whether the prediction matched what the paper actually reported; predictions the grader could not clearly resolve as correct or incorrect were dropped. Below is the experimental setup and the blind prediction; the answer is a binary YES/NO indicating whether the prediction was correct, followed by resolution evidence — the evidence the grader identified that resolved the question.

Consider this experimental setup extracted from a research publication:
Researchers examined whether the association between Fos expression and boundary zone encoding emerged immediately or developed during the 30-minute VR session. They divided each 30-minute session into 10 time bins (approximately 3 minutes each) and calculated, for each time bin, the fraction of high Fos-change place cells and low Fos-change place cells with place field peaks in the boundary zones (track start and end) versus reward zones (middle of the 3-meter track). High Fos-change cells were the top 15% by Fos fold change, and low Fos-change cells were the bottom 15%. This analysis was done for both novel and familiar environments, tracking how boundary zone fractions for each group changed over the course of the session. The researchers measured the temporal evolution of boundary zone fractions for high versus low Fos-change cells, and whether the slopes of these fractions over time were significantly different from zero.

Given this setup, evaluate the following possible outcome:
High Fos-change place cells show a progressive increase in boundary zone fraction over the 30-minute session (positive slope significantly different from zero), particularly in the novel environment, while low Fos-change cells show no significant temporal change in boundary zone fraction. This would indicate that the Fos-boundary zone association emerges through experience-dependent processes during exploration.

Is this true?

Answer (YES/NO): NO